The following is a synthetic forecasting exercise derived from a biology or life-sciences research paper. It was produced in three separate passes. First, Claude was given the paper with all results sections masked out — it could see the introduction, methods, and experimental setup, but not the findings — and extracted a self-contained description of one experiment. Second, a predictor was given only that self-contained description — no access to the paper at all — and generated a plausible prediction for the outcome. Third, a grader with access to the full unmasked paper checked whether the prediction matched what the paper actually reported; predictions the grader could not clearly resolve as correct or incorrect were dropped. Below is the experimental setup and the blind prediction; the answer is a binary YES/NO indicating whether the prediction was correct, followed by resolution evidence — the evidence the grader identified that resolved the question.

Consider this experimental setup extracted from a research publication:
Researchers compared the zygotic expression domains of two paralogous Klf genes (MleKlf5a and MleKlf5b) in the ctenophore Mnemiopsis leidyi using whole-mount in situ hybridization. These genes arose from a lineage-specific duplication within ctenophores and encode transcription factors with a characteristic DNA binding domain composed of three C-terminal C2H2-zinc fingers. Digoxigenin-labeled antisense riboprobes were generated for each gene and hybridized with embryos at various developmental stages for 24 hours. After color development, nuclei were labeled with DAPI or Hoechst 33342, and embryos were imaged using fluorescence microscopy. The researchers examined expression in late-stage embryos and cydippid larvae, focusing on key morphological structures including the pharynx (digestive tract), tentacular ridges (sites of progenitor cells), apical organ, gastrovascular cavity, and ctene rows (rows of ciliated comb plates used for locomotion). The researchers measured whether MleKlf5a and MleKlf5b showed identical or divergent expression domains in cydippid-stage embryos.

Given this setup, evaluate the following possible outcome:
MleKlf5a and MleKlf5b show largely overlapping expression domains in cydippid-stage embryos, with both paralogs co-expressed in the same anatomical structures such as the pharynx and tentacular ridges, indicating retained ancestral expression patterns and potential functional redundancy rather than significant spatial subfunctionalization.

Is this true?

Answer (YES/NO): YES